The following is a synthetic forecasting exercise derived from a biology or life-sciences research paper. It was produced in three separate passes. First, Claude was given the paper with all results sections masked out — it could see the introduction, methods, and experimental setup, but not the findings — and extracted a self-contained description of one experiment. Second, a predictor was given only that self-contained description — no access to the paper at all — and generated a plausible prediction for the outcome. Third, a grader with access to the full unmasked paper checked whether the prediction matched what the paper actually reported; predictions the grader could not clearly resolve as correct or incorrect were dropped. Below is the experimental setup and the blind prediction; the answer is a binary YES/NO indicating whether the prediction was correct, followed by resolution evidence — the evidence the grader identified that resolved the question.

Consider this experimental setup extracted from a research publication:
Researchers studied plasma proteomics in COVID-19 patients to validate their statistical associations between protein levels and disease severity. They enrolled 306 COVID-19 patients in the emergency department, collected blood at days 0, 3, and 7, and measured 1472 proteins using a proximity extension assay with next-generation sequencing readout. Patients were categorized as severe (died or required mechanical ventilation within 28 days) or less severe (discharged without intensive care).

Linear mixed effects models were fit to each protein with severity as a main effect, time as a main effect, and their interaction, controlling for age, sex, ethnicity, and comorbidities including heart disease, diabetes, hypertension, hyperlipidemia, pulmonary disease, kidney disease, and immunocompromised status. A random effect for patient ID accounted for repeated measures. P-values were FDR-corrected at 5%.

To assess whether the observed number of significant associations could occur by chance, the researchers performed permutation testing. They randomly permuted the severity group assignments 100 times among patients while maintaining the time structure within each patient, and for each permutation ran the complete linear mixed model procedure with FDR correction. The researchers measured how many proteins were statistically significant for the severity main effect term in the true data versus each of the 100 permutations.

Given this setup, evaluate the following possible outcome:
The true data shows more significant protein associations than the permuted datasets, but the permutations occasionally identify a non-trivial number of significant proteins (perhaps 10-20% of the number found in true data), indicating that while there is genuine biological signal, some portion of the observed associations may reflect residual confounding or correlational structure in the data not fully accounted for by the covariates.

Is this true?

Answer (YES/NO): NO